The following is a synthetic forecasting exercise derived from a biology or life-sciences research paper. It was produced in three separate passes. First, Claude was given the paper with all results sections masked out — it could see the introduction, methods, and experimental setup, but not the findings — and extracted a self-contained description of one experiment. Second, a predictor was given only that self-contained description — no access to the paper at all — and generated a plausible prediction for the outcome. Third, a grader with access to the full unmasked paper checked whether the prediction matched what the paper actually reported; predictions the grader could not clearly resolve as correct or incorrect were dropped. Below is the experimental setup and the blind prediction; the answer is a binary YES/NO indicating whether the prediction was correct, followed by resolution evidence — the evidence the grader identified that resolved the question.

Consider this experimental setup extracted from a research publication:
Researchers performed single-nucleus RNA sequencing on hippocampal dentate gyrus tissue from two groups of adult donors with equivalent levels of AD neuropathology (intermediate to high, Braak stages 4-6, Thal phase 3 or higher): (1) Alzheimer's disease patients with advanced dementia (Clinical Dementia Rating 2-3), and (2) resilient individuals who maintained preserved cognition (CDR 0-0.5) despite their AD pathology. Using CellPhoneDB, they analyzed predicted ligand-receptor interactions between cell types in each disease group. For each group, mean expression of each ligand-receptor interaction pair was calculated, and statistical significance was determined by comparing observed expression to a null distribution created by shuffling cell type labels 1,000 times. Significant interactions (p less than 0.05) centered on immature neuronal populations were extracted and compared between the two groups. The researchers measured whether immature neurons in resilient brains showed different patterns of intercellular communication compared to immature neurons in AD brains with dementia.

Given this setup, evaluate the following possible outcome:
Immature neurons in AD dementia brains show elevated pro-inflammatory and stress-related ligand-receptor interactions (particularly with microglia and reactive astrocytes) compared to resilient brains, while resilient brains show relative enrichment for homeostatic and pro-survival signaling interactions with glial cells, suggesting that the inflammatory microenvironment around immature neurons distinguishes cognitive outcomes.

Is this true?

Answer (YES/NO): NO